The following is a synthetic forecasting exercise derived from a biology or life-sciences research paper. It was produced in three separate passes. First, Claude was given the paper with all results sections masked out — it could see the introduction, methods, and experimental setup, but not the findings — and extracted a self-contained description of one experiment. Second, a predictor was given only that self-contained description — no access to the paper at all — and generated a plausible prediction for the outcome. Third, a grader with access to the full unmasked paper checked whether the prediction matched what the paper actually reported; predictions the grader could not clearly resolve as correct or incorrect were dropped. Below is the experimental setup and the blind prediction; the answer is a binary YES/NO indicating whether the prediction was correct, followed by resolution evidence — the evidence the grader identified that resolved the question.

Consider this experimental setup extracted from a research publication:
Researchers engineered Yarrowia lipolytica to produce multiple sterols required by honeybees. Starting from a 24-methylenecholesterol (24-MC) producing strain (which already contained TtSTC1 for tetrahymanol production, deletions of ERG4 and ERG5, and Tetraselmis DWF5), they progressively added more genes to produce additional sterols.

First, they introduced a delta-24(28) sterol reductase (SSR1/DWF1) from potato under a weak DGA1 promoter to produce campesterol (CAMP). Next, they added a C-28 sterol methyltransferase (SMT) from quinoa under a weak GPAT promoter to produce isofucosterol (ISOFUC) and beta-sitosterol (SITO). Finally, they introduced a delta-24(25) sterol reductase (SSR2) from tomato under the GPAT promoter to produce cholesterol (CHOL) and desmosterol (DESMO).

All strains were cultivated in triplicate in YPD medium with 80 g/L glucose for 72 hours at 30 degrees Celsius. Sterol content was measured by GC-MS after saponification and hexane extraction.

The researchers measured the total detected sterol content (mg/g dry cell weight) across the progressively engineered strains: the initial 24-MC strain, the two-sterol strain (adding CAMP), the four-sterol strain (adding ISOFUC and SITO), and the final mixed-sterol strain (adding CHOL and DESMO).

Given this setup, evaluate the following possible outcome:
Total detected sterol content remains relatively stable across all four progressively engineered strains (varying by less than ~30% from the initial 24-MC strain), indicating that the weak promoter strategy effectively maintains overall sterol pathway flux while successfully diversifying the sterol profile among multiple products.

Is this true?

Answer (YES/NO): NO